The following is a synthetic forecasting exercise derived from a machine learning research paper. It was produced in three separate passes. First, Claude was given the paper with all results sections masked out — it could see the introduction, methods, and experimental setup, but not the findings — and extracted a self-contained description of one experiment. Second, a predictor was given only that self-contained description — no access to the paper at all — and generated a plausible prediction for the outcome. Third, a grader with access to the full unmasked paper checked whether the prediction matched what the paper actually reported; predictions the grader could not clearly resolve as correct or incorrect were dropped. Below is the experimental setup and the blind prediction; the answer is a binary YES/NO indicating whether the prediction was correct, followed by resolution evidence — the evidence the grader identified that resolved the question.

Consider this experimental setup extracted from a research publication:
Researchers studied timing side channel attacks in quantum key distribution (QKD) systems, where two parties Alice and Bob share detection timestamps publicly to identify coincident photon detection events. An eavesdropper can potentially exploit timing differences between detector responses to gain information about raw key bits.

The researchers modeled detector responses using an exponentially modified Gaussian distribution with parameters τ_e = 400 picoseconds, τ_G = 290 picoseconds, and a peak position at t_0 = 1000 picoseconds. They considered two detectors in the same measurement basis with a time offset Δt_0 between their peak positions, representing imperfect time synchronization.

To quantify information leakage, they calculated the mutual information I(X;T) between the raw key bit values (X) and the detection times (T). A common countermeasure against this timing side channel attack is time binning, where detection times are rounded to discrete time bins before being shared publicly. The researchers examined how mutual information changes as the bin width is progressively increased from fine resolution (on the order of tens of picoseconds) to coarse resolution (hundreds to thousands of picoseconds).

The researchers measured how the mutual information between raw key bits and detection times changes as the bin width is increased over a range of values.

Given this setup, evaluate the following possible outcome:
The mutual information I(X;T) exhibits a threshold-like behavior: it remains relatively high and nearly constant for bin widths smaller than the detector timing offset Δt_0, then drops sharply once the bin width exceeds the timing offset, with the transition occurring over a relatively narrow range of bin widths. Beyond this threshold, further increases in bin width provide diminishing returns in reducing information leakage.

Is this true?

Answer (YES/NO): NO